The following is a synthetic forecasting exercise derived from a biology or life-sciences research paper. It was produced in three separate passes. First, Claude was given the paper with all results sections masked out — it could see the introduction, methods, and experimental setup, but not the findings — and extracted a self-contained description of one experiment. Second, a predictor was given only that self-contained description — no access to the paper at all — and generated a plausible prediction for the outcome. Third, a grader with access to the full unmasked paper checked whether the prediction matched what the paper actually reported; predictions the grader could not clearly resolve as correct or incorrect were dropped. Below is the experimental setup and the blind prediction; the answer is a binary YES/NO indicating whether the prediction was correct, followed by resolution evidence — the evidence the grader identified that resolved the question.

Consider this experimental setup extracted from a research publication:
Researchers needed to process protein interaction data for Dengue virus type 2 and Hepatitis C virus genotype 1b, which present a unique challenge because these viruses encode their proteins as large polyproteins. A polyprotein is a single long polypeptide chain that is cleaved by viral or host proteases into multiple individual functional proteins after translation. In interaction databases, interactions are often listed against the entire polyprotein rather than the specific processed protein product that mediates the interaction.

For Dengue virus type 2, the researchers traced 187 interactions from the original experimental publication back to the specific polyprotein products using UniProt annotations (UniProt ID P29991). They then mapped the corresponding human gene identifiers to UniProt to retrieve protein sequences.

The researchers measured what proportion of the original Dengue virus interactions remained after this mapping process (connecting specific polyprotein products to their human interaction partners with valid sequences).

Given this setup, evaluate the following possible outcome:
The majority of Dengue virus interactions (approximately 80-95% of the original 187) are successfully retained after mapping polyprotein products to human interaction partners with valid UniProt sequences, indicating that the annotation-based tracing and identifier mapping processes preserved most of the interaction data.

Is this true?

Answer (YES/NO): NO